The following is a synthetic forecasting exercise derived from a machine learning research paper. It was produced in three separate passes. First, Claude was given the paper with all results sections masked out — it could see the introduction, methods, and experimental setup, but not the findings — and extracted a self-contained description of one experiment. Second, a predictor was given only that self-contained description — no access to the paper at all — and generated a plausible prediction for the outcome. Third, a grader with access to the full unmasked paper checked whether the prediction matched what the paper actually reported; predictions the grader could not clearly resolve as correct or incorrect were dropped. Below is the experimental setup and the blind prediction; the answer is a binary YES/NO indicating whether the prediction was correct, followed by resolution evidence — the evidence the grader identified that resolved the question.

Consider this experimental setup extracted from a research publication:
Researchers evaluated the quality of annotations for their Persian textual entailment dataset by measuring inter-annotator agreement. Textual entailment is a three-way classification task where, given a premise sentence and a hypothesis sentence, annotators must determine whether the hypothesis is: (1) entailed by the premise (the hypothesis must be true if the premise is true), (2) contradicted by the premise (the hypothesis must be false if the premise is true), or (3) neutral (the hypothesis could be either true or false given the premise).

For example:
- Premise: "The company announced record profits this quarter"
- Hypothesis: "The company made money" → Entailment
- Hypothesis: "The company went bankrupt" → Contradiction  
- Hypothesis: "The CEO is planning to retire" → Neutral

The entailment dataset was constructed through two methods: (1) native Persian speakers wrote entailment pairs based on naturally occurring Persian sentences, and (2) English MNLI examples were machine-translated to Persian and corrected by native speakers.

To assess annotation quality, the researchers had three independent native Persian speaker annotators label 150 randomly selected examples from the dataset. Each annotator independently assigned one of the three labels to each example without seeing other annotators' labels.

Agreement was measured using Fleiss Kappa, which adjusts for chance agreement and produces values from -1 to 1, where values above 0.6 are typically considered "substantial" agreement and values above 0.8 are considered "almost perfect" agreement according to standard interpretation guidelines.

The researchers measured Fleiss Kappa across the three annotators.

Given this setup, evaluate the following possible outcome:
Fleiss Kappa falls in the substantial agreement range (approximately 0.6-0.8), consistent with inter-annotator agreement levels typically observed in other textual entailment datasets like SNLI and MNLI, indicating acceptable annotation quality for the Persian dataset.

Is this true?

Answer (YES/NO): YES